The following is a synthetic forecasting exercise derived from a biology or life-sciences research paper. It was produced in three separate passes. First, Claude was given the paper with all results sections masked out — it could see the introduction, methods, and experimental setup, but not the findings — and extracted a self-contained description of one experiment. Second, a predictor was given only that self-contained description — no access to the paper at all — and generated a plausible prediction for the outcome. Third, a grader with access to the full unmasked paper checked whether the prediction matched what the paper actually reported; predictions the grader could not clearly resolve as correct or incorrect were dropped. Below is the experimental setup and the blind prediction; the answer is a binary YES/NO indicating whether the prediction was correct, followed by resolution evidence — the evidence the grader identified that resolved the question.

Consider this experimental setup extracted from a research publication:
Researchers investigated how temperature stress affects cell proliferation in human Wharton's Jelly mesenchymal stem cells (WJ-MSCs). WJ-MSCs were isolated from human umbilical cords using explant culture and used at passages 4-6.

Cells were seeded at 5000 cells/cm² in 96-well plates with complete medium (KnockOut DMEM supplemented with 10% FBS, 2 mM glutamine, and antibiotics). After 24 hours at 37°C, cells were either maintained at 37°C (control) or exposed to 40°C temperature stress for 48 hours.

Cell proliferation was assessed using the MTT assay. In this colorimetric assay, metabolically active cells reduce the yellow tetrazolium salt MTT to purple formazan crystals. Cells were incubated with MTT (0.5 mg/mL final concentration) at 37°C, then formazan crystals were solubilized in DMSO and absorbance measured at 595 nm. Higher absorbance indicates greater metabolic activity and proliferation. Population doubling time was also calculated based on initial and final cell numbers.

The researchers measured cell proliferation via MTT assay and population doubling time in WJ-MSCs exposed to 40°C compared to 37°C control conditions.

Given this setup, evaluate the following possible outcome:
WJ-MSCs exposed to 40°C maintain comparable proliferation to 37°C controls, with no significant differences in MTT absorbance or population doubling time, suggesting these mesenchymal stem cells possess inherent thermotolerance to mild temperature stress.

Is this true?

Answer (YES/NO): NO